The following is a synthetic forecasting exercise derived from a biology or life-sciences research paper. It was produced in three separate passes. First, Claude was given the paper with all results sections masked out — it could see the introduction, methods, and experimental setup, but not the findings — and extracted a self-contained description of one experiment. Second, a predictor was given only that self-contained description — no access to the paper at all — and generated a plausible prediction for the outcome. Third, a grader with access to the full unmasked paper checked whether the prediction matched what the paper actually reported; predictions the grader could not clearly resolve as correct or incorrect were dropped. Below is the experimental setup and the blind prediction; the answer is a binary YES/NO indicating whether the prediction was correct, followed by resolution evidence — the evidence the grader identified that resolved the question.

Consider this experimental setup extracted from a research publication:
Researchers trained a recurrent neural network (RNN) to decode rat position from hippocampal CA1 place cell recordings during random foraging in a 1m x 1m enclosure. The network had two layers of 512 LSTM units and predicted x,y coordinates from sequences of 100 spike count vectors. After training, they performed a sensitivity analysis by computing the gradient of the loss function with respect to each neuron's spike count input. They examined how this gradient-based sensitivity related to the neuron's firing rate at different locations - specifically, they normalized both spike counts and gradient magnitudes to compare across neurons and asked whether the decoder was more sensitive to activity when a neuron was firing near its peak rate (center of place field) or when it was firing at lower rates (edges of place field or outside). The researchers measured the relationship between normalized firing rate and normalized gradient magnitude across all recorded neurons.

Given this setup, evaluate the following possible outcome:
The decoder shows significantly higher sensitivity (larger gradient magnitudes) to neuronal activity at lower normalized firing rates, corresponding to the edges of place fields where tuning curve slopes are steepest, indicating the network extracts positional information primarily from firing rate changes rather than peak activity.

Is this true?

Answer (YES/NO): YES